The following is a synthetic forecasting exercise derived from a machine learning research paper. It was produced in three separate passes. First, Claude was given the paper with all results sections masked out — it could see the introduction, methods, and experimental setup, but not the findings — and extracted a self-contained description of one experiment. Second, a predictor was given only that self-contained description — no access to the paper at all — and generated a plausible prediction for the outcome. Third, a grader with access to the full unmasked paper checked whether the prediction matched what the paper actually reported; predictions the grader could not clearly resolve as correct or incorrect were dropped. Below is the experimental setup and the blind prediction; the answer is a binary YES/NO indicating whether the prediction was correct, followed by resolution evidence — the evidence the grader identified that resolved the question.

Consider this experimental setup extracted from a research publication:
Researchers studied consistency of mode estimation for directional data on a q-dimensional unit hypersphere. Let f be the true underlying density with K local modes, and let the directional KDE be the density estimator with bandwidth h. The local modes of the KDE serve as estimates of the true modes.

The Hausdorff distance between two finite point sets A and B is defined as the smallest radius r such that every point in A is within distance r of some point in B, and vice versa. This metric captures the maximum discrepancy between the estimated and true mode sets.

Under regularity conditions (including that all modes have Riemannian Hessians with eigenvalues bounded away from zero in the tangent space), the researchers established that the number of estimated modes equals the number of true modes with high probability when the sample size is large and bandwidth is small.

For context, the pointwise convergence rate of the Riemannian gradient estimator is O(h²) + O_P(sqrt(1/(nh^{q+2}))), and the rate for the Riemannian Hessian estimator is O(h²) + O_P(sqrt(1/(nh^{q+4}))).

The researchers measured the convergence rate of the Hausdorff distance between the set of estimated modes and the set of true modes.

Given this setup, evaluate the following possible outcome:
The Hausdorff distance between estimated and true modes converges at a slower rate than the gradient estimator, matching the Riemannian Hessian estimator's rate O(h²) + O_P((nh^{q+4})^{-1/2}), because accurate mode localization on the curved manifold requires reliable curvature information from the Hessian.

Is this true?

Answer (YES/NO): NO